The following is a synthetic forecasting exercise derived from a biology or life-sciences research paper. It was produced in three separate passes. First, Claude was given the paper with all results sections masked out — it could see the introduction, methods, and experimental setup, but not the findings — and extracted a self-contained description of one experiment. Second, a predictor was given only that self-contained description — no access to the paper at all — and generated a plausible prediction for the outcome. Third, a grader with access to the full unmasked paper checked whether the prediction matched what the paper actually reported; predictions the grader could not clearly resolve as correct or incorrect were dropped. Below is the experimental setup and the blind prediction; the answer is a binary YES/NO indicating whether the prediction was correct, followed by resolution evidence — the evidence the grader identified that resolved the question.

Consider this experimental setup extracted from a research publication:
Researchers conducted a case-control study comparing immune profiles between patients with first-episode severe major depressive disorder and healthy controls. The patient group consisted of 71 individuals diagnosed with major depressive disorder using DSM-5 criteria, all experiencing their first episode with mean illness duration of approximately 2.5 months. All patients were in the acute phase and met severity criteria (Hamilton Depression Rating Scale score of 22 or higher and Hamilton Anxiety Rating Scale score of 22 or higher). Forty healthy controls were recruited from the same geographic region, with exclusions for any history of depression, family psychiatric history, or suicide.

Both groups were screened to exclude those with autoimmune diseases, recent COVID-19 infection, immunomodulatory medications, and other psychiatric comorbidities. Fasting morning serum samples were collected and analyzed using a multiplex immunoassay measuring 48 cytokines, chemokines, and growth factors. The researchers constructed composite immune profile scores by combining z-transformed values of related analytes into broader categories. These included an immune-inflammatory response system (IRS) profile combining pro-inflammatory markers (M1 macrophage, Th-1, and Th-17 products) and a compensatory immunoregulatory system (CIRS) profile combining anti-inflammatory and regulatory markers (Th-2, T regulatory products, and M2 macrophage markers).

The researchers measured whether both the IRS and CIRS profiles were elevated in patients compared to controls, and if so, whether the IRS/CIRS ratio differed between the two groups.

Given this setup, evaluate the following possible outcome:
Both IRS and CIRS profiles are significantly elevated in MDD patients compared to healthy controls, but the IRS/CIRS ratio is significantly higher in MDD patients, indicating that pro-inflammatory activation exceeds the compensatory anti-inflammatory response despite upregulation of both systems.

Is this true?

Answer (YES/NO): NO